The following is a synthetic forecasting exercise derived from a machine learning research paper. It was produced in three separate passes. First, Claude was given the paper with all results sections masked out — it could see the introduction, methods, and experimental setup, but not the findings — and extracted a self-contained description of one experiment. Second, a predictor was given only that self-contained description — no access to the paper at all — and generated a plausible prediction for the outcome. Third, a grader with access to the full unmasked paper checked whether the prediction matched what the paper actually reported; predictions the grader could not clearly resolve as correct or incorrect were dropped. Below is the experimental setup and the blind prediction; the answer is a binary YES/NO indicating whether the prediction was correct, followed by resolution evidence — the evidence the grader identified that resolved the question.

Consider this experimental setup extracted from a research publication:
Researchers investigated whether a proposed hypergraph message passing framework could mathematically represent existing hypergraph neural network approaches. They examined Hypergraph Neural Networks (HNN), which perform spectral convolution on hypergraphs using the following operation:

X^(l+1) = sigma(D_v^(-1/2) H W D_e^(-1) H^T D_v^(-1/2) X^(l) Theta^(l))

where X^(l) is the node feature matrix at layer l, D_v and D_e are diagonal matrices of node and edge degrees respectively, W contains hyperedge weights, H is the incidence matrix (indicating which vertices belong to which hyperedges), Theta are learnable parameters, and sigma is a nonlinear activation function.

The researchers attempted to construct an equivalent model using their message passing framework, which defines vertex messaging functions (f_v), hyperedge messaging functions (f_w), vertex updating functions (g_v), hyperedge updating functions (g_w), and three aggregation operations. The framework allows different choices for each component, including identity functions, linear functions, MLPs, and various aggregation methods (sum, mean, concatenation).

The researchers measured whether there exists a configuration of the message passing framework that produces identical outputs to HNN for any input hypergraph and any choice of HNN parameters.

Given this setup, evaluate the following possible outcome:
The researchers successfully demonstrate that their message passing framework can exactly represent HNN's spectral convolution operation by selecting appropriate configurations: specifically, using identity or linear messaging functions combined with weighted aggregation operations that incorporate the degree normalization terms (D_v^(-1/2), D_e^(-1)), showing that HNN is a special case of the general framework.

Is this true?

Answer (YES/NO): YES